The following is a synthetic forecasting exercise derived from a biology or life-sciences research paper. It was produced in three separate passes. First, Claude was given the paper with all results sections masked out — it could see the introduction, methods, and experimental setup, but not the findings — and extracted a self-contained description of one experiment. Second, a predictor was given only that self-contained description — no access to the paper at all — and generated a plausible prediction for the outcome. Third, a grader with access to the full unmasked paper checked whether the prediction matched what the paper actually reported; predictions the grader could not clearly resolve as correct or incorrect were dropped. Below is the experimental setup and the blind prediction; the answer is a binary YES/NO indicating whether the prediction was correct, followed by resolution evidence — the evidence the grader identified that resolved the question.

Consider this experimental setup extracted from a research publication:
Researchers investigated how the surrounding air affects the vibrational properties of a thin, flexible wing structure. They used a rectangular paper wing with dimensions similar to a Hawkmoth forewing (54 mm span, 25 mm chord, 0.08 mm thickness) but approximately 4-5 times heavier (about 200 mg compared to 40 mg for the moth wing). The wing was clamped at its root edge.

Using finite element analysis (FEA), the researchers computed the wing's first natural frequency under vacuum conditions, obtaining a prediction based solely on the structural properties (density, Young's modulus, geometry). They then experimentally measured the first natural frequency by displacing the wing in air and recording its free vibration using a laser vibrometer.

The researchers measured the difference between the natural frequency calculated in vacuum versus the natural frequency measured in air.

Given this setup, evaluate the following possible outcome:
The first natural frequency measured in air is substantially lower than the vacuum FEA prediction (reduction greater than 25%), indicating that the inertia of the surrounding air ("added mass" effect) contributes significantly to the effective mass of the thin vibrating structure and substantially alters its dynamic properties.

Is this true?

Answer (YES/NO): NO